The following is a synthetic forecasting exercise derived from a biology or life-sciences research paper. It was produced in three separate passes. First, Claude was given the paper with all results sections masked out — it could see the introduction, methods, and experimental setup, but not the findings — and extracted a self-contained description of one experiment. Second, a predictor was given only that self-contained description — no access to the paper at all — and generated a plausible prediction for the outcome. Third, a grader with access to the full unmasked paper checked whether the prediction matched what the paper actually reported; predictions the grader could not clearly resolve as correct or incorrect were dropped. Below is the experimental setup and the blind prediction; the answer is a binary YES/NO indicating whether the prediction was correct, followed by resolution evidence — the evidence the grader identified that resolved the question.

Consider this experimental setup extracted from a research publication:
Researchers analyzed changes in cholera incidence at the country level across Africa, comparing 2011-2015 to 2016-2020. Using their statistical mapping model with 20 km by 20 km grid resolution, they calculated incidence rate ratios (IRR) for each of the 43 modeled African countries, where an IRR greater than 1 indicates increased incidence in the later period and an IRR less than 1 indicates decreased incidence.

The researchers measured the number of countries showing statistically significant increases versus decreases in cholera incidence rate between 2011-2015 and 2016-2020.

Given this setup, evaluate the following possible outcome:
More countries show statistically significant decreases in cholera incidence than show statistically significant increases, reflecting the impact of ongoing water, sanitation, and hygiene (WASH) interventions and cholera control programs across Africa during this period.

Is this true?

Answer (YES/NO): YES